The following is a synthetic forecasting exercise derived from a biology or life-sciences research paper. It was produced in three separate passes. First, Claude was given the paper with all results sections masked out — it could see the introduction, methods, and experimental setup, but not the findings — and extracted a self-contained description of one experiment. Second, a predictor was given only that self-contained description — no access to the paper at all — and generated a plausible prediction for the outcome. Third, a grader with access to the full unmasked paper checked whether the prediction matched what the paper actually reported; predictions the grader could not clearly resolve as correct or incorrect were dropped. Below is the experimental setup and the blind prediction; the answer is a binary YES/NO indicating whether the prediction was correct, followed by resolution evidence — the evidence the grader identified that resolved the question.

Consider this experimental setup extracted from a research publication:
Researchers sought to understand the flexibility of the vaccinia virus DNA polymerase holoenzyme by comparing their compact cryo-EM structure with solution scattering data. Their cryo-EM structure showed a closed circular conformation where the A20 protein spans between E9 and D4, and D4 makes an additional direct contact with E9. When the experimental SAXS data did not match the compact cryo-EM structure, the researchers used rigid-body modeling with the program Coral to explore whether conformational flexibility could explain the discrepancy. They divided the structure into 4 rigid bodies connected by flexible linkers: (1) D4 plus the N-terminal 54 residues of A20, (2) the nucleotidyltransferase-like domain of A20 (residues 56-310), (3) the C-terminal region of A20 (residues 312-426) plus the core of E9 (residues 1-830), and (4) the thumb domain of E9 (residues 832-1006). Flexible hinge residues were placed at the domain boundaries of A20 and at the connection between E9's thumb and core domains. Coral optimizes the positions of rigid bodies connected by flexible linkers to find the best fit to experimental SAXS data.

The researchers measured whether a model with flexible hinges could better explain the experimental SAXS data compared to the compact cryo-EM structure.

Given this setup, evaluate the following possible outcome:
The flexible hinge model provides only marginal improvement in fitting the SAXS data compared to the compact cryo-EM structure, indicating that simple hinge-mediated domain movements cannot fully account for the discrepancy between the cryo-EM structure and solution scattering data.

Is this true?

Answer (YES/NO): NO